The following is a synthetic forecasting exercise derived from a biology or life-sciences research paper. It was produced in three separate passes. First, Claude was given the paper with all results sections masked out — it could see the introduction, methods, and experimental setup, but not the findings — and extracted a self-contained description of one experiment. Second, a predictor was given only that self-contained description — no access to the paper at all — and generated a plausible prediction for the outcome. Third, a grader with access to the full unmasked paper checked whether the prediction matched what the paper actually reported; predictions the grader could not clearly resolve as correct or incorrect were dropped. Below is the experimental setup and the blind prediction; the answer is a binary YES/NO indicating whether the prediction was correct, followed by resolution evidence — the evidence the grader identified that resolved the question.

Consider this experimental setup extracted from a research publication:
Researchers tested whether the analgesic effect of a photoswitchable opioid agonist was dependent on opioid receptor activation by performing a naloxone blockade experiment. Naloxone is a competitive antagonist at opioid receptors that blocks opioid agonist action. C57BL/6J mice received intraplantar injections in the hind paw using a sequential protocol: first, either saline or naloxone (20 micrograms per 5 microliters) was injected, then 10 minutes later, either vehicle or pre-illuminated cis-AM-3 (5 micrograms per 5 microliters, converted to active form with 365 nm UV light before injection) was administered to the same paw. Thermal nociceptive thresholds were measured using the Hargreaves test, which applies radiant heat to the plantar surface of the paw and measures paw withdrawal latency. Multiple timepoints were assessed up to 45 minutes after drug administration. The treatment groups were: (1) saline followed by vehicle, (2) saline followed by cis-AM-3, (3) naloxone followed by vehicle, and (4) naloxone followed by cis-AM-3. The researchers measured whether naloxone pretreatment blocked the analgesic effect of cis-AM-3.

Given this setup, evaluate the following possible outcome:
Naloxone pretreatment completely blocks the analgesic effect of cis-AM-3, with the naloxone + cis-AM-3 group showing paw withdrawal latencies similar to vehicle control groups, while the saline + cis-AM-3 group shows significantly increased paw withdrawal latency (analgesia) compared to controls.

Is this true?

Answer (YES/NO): YES